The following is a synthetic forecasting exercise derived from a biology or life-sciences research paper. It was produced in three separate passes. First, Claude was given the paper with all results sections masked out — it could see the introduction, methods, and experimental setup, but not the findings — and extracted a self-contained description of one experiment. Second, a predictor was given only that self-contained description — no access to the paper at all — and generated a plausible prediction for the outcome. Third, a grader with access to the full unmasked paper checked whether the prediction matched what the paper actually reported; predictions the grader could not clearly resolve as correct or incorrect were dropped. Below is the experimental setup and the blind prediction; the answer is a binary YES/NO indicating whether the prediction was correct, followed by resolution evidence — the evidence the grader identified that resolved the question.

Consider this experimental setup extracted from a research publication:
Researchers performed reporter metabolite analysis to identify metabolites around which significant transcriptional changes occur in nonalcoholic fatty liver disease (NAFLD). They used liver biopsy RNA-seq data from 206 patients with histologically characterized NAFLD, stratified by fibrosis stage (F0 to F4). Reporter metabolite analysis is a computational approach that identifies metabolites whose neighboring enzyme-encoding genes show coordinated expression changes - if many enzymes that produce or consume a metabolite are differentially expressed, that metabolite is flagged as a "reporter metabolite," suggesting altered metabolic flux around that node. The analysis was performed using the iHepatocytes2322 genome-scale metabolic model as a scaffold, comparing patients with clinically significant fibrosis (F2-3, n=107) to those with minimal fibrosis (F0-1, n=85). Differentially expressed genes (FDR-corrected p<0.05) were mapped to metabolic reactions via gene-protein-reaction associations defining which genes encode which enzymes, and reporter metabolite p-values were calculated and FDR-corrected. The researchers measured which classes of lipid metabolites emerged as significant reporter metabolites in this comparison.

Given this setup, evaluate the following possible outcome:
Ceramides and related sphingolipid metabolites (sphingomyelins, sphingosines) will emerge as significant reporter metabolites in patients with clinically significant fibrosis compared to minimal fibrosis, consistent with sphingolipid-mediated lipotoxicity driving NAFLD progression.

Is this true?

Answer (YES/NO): NO